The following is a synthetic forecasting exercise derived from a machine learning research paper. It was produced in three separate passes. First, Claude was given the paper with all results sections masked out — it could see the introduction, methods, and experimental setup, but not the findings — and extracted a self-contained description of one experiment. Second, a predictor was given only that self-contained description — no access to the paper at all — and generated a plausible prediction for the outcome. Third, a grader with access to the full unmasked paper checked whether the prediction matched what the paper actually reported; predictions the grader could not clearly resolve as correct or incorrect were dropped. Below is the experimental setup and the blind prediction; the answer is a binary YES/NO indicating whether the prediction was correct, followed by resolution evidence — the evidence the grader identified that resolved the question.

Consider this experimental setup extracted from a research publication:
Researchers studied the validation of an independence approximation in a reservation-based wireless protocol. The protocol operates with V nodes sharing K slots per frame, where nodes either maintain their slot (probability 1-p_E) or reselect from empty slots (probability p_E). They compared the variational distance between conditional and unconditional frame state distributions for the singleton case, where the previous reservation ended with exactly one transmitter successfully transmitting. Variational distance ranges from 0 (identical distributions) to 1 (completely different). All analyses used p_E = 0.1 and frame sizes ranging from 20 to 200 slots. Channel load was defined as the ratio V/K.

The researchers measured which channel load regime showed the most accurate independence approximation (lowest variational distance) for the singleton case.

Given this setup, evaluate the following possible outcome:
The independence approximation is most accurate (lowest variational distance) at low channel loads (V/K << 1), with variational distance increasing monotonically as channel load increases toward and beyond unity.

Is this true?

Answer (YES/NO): YES